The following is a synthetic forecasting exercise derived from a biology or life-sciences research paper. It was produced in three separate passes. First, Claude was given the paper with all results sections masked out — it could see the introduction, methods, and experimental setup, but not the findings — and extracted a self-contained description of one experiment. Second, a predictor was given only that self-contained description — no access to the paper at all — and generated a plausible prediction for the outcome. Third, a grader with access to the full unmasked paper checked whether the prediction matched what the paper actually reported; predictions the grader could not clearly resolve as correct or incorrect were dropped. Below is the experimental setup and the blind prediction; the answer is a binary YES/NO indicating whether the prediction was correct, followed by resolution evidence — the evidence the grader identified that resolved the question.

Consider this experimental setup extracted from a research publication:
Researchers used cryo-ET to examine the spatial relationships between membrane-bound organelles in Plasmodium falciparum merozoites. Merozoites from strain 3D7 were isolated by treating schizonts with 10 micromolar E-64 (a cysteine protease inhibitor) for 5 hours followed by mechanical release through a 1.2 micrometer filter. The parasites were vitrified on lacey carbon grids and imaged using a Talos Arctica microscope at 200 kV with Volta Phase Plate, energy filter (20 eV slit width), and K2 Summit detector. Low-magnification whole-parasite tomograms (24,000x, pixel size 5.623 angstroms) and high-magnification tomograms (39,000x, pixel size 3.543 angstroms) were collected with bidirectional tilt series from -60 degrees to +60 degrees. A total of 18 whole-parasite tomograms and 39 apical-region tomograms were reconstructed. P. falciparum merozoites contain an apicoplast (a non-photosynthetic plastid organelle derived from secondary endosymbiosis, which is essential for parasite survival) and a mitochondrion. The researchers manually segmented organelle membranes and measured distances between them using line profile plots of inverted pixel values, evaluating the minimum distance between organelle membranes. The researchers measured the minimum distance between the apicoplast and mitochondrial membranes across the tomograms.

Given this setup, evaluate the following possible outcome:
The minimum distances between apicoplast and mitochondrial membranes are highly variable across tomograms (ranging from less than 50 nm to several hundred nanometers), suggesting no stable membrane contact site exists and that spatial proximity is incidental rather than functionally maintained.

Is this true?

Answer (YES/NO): NO